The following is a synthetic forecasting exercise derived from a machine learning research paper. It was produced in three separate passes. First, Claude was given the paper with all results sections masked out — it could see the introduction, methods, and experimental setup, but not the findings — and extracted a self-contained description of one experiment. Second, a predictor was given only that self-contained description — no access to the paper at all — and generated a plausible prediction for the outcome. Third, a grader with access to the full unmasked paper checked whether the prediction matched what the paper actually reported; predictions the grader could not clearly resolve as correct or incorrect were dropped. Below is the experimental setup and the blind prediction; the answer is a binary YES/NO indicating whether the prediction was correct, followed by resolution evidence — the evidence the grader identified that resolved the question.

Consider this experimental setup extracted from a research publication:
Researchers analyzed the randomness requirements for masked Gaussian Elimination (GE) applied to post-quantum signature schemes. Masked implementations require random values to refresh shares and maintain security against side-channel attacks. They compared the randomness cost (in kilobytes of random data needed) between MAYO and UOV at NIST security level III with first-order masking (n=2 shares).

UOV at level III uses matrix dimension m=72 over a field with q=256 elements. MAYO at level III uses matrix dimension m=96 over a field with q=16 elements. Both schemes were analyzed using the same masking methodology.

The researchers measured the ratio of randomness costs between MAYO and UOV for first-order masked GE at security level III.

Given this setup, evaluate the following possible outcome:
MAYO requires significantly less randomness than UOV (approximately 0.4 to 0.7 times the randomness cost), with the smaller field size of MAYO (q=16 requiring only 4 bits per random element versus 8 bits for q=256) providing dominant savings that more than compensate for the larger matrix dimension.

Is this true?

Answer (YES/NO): NO